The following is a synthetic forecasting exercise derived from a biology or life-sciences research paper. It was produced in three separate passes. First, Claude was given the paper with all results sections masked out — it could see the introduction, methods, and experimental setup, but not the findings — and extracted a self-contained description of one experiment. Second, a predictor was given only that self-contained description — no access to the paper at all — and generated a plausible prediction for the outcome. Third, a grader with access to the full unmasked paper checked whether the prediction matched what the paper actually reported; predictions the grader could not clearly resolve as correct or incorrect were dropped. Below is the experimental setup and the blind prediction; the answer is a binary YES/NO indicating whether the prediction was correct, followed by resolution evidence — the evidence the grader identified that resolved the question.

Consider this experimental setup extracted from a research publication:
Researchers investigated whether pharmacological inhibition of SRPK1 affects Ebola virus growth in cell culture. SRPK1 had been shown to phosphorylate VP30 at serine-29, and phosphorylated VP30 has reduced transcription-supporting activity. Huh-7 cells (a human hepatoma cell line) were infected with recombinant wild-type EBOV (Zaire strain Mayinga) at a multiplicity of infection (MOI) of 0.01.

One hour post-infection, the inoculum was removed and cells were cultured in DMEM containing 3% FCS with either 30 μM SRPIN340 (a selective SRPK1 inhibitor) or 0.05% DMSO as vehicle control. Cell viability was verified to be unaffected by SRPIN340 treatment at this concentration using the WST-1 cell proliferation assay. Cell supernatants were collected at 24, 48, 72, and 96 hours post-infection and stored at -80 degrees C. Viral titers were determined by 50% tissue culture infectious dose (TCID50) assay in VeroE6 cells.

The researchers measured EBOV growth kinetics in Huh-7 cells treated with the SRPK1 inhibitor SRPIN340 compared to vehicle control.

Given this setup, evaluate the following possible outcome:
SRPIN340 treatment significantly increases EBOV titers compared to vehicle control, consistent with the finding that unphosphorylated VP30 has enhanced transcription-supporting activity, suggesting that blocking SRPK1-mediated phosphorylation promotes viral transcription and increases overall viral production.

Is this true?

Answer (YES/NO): NO